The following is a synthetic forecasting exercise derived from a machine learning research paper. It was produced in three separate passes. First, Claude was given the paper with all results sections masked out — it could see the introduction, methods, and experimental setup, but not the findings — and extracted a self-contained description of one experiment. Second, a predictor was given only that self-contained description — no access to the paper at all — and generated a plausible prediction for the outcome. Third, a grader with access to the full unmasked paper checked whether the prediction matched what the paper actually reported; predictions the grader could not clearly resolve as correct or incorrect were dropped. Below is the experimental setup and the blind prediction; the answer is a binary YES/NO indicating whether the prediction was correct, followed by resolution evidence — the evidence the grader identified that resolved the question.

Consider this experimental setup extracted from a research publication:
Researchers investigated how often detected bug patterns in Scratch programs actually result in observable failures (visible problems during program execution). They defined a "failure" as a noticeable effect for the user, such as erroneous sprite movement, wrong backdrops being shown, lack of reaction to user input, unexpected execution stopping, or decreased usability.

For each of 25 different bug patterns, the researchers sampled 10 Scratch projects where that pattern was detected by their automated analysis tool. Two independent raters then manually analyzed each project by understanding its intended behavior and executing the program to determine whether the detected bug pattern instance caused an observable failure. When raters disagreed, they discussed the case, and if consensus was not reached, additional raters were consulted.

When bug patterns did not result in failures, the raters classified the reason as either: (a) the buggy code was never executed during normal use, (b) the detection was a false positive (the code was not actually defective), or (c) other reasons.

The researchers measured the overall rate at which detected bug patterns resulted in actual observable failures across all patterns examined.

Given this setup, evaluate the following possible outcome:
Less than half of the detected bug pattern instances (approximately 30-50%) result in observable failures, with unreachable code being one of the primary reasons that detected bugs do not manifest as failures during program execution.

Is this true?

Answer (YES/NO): NO